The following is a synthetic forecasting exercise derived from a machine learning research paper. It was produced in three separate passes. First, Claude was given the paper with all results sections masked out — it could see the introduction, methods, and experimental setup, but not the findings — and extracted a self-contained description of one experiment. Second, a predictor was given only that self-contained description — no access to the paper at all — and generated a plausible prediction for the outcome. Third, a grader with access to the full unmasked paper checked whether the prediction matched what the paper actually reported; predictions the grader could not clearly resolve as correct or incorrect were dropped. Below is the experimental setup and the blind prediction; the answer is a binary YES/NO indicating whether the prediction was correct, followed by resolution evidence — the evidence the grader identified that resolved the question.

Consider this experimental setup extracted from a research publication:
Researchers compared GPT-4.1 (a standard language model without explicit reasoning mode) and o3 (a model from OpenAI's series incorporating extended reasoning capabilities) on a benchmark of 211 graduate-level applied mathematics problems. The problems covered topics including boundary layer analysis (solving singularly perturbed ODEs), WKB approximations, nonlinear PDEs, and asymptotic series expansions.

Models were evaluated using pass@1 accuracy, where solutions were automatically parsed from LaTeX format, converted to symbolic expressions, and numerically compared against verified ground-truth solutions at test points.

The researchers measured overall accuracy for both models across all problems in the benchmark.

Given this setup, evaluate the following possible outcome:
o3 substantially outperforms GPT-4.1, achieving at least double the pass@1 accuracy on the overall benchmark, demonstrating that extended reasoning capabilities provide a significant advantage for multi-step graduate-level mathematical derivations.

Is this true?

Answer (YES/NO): YES